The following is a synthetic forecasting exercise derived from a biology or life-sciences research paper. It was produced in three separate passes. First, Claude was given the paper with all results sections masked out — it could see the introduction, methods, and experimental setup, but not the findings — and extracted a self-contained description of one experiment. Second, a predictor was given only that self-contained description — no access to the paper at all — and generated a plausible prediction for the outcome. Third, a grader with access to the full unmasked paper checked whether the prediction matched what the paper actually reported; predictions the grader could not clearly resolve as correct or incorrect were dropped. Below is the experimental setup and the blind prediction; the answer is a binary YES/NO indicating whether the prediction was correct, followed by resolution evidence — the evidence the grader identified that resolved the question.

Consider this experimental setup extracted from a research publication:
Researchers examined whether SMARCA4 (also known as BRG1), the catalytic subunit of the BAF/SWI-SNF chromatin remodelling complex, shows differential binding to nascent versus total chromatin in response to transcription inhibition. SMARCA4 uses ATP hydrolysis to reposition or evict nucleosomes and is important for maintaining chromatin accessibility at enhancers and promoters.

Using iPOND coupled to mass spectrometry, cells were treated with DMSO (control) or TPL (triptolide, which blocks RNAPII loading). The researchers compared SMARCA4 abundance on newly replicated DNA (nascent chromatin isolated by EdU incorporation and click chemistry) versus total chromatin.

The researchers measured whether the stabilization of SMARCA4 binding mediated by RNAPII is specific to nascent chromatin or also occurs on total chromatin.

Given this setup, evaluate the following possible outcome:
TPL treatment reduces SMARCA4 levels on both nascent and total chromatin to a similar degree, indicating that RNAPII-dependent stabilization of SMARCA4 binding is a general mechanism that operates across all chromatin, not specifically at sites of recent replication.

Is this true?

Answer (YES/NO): NO